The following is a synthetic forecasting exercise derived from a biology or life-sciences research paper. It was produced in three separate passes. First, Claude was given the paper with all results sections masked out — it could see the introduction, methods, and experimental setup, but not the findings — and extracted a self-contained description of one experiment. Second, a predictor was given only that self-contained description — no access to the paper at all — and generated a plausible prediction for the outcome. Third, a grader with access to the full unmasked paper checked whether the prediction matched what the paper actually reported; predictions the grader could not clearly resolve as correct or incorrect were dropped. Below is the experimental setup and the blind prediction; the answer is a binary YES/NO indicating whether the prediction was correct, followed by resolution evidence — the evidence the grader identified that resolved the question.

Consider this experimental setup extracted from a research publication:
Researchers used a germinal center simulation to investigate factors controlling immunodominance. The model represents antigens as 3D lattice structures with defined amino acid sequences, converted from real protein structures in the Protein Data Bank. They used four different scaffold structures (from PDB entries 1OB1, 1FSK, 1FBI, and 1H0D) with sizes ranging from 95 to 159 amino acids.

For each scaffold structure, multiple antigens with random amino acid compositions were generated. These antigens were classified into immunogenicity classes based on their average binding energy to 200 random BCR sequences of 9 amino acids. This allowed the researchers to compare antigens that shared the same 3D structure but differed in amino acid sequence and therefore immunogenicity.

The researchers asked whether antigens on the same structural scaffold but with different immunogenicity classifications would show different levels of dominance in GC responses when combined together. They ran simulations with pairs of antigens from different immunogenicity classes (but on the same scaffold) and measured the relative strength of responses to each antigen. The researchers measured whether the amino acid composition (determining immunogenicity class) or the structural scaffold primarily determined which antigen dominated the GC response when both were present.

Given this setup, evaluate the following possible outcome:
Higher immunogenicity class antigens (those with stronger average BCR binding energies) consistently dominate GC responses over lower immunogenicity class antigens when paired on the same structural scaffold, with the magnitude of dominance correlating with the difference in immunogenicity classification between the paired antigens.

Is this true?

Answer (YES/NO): NO